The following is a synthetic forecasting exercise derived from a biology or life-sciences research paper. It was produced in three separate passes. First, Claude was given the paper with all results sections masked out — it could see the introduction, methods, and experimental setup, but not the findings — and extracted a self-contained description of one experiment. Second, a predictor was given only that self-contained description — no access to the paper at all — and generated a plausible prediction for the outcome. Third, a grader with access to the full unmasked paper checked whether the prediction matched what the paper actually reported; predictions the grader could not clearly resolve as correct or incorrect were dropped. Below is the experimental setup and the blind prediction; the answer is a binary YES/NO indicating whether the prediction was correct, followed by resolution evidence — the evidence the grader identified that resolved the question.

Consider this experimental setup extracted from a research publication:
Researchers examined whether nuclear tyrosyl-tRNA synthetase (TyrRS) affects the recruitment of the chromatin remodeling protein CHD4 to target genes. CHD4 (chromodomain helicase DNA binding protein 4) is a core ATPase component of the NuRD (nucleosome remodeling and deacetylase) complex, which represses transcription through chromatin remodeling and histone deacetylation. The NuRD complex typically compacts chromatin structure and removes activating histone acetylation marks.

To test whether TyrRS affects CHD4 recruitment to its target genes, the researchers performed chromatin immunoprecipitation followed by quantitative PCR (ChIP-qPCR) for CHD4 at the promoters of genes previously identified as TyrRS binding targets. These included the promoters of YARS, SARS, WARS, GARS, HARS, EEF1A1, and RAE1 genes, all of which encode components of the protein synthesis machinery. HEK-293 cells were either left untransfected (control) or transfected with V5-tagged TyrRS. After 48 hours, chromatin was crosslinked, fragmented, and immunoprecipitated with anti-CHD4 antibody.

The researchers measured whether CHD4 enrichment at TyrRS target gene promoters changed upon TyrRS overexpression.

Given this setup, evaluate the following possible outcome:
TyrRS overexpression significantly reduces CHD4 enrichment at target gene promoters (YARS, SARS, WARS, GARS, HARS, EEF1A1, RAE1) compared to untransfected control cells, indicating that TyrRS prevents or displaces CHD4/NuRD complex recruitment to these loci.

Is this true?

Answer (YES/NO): NO